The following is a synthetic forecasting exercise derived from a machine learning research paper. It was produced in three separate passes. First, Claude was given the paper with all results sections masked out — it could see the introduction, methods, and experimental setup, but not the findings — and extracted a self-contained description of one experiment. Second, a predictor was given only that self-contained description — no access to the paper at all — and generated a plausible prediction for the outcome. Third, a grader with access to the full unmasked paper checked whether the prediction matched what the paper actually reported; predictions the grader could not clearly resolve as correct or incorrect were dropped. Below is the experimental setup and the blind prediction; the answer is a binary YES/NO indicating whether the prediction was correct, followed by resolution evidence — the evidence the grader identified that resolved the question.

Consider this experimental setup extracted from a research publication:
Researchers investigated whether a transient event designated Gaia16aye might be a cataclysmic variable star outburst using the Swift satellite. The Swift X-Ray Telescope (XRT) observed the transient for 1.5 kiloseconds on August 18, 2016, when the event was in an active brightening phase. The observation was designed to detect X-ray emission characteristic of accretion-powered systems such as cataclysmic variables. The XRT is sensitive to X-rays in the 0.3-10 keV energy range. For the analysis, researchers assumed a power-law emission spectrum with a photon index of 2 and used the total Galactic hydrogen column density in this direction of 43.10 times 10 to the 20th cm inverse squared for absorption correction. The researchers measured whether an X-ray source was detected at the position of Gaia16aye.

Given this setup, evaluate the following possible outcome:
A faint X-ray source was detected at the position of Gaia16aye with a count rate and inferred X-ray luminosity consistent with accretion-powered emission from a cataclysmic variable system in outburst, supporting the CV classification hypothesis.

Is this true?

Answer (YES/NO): NO